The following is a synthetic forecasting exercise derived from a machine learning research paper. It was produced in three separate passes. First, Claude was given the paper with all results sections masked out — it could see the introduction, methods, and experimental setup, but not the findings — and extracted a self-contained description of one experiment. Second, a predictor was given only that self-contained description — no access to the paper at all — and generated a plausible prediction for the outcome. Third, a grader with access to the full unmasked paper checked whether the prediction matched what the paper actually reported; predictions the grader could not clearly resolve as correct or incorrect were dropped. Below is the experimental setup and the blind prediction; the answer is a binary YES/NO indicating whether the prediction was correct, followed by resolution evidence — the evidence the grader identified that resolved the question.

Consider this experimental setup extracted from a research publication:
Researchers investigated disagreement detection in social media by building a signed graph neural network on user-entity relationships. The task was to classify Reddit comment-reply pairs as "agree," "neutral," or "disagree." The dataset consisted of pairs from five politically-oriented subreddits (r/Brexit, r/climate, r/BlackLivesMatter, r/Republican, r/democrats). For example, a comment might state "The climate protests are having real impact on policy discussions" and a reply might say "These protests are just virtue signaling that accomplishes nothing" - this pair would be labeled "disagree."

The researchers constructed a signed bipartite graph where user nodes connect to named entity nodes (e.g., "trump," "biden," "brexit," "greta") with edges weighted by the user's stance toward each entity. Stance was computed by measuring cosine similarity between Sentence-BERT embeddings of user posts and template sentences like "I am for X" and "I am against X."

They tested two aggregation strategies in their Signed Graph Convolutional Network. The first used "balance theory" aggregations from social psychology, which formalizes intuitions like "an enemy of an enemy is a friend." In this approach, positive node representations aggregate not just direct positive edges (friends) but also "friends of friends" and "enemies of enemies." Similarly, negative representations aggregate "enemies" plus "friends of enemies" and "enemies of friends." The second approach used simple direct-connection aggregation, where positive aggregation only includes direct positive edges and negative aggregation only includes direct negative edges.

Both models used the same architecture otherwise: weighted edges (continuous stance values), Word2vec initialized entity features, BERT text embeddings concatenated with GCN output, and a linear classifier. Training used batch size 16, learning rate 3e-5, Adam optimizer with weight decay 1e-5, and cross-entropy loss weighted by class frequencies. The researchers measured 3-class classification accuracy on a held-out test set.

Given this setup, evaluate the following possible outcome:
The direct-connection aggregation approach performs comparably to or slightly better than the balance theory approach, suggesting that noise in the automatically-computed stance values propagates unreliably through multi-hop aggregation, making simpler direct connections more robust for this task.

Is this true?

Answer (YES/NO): YES